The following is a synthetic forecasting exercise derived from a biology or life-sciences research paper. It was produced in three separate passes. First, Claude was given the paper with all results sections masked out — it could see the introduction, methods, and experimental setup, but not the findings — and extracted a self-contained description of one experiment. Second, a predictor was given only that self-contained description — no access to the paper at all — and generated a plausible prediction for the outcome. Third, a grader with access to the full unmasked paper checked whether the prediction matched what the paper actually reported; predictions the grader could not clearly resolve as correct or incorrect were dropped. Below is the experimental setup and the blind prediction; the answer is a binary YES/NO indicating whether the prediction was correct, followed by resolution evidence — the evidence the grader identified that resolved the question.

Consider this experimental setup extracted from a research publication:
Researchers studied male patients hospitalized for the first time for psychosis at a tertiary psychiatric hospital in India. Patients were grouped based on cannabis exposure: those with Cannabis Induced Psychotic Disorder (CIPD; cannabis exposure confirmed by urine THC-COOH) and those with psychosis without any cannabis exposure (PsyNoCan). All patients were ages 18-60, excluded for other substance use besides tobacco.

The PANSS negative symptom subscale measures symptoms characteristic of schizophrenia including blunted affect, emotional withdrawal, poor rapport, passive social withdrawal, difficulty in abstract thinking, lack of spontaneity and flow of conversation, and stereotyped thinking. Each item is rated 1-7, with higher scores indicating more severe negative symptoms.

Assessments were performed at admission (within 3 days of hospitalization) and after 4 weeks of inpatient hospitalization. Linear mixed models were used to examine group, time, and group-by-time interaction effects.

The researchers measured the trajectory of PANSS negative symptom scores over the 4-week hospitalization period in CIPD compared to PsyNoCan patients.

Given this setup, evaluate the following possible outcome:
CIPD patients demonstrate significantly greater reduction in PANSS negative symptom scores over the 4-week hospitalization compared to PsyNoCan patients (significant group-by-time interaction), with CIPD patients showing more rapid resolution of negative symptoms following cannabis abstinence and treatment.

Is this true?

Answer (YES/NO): NO